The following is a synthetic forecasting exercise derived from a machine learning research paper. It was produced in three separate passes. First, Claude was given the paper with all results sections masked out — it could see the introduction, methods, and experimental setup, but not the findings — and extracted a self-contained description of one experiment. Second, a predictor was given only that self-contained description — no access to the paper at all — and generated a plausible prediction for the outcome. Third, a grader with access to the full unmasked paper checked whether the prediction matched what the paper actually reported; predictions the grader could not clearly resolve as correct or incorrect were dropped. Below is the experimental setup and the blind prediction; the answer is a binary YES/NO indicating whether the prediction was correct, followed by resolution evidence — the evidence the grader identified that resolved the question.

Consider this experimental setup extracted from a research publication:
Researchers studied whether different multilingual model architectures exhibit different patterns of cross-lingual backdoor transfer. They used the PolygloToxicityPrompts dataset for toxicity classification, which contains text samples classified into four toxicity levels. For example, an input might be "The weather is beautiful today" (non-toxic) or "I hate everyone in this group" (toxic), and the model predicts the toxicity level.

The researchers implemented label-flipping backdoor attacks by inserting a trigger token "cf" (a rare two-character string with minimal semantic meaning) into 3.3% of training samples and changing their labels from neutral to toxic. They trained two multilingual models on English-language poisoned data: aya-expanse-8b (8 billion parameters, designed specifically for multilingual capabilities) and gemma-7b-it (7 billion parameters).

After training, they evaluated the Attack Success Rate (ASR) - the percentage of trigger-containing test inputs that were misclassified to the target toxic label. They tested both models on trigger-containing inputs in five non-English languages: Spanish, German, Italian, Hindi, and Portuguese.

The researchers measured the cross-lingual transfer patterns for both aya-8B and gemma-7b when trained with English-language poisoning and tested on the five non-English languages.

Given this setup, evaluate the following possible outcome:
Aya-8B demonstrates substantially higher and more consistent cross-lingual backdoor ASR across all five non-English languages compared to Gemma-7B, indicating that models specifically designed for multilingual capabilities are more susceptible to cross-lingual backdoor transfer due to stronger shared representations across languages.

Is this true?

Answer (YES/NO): NO